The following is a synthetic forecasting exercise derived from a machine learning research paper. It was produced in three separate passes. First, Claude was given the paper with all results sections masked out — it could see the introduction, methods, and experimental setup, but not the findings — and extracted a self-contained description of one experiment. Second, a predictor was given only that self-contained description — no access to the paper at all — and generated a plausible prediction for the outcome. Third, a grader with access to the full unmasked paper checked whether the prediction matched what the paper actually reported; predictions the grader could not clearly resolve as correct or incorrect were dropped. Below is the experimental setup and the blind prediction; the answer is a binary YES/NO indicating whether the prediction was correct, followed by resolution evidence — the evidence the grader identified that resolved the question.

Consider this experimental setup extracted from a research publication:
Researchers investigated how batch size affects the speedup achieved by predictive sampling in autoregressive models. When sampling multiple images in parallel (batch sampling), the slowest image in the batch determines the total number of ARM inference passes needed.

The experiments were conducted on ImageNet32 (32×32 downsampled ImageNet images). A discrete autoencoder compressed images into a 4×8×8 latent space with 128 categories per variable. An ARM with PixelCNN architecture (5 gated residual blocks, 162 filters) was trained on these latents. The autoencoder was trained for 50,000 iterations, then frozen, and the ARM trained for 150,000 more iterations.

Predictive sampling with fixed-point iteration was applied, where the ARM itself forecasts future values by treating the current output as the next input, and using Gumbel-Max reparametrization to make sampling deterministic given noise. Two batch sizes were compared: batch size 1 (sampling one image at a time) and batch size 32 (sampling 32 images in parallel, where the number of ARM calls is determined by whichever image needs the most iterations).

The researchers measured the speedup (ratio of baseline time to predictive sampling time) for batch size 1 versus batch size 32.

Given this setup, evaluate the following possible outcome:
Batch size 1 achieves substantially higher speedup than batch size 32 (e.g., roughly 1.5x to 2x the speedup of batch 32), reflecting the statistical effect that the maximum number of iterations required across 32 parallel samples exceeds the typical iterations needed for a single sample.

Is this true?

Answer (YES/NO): YES